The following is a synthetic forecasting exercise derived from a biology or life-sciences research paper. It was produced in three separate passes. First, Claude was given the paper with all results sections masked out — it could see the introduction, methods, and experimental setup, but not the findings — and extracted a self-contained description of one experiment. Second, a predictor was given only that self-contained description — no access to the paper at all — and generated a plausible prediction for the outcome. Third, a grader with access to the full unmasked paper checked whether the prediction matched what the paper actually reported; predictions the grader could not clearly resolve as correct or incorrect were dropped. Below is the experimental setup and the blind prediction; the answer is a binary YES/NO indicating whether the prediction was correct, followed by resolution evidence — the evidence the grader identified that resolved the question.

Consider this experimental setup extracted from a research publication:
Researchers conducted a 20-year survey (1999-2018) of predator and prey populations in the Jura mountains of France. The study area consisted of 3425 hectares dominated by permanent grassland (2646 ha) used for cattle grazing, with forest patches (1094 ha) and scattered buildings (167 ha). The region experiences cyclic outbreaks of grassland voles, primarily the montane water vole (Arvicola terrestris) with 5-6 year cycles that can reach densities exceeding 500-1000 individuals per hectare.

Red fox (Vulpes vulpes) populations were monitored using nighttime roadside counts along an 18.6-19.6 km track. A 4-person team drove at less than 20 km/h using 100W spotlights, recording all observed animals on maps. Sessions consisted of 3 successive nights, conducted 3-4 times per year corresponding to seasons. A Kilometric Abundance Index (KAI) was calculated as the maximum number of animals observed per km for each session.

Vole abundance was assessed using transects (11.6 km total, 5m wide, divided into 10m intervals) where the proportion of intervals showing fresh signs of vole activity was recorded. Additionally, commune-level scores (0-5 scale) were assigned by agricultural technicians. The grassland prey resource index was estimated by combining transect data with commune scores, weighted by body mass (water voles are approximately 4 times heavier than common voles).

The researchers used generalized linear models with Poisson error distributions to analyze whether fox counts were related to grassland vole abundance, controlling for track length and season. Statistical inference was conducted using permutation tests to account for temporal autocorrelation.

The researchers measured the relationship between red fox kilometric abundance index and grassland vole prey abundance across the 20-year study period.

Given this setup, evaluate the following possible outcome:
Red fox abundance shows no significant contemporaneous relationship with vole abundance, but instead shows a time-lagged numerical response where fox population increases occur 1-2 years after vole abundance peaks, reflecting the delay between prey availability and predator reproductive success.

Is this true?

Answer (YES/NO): NO